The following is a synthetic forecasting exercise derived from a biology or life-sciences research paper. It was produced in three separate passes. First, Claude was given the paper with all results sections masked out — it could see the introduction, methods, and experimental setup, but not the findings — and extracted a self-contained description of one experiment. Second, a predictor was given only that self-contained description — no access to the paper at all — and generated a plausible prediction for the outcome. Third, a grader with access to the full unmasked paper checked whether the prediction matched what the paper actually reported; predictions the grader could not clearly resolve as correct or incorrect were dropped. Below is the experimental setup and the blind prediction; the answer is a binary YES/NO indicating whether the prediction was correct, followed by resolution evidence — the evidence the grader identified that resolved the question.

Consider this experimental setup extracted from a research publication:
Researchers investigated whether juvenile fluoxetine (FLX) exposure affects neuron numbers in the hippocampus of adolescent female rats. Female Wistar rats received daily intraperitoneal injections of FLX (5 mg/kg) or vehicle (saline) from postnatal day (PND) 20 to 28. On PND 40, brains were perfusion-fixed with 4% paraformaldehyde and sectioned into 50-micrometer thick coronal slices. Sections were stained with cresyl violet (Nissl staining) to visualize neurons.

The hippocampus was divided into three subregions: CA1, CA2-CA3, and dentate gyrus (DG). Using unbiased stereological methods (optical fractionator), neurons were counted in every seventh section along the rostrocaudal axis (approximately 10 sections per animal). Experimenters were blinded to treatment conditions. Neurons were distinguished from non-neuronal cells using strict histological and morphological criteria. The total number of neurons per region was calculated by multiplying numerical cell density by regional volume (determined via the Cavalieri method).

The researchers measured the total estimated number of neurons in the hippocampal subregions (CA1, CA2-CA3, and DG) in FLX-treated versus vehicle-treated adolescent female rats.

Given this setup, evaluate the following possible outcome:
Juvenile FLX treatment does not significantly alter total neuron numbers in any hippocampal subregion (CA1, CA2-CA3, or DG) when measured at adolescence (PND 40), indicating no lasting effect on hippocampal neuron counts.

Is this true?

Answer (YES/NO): YES